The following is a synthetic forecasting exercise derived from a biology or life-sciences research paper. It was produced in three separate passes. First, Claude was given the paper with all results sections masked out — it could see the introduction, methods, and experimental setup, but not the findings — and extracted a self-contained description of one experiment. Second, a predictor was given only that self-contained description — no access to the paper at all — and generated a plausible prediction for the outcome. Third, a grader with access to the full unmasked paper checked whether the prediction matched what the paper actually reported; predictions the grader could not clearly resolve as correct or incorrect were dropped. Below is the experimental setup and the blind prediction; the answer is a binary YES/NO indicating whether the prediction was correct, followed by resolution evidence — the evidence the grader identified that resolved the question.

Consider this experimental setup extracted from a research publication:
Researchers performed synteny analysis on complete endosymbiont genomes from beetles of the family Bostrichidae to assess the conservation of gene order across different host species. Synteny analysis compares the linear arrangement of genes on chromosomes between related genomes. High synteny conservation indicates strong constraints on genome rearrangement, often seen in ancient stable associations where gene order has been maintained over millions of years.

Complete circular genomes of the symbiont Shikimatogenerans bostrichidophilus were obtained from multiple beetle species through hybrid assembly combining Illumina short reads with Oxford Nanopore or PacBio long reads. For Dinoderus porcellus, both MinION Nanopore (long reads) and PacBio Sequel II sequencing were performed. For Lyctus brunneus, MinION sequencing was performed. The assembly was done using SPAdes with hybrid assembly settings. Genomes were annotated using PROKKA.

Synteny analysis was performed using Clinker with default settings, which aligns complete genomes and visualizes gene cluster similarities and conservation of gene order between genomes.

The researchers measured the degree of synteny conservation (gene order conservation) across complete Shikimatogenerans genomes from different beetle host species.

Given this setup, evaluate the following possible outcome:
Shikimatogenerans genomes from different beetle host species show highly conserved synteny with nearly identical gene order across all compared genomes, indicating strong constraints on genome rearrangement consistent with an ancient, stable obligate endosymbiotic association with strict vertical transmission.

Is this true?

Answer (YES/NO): YES